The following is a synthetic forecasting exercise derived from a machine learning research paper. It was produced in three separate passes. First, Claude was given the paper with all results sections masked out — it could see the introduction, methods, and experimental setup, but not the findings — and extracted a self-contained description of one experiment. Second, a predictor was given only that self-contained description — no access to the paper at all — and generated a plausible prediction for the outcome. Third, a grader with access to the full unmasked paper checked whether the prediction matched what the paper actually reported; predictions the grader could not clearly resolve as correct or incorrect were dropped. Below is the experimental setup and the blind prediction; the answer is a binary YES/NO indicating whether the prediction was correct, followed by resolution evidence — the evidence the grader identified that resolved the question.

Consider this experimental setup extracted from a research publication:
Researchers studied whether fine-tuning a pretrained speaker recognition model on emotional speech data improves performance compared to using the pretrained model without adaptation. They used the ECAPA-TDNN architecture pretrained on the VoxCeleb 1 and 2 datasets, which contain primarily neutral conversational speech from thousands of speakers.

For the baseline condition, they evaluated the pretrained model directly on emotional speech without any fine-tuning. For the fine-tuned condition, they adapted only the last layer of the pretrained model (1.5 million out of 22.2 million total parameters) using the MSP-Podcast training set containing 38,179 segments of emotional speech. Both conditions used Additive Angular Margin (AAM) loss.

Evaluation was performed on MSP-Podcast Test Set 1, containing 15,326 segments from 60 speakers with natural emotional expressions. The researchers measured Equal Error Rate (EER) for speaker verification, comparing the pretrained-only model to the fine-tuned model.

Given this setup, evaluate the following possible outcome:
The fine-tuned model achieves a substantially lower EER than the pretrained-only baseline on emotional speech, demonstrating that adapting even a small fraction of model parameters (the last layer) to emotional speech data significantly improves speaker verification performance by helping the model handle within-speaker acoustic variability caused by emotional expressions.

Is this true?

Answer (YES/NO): YES